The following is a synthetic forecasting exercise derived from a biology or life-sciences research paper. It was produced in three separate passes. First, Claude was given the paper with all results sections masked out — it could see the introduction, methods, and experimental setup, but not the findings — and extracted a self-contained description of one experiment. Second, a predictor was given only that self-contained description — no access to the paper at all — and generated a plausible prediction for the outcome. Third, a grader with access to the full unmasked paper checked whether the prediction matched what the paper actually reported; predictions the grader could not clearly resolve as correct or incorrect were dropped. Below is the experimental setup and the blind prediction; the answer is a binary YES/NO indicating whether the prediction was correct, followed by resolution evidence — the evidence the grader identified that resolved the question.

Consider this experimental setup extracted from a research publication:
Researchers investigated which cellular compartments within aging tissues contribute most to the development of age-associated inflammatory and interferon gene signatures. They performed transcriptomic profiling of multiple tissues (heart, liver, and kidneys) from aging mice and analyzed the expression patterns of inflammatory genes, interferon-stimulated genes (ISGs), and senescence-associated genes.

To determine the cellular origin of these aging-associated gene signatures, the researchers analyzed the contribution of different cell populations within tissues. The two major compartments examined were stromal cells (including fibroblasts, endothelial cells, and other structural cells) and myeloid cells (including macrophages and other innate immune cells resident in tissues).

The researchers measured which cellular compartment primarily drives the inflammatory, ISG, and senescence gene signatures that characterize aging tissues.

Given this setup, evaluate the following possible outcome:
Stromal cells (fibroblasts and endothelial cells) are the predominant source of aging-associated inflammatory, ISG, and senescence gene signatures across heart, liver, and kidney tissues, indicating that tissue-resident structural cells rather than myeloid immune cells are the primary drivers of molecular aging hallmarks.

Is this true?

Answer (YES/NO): NO